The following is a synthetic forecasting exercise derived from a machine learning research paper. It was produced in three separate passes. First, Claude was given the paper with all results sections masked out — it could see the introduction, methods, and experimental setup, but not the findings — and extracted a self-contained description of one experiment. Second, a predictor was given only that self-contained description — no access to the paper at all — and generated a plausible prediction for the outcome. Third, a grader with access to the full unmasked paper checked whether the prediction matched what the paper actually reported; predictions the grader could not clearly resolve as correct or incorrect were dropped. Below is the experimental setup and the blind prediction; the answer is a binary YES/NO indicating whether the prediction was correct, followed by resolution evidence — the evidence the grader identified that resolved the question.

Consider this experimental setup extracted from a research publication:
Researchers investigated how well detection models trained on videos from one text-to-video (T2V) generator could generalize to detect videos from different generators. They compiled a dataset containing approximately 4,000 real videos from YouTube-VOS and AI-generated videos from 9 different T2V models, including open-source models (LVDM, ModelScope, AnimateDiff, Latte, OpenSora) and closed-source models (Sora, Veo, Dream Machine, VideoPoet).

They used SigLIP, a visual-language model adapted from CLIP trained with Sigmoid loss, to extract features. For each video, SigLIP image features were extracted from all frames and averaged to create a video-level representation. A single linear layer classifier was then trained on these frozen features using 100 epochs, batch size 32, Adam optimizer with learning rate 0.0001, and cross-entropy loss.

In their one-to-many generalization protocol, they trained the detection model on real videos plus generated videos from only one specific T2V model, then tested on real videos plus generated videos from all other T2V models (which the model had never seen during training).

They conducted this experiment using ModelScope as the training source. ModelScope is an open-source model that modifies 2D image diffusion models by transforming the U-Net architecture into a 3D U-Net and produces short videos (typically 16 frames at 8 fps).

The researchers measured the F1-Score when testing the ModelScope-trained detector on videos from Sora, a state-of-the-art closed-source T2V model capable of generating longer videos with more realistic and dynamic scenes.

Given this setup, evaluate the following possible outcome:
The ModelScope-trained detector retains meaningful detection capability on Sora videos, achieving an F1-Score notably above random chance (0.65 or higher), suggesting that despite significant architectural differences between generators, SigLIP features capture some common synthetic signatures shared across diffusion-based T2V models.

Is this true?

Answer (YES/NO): NO